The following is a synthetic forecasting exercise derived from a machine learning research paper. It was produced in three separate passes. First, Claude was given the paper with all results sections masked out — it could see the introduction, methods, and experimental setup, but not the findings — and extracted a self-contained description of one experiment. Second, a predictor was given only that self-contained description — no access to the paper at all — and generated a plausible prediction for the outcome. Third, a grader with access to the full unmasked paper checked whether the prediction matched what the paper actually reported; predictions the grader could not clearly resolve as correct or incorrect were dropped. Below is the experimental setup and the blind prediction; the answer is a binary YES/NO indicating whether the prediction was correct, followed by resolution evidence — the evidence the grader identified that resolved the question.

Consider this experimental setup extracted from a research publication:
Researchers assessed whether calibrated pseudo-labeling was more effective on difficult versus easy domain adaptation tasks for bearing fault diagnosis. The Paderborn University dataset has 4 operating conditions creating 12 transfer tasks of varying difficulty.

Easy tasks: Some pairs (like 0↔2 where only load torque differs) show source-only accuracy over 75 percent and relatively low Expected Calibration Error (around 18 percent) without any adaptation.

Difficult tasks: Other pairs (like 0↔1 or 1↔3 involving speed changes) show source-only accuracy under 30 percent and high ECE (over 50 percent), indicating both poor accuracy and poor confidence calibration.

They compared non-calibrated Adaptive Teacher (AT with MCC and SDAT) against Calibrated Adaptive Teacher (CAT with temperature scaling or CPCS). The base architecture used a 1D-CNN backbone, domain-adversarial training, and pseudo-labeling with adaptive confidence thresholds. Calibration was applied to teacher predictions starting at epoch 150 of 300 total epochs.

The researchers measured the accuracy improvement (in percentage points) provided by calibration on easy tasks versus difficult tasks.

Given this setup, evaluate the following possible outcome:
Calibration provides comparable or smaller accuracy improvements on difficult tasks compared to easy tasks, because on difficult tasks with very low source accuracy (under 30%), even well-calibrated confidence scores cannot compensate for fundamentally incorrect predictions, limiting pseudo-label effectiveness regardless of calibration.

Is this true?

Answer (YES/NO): NO